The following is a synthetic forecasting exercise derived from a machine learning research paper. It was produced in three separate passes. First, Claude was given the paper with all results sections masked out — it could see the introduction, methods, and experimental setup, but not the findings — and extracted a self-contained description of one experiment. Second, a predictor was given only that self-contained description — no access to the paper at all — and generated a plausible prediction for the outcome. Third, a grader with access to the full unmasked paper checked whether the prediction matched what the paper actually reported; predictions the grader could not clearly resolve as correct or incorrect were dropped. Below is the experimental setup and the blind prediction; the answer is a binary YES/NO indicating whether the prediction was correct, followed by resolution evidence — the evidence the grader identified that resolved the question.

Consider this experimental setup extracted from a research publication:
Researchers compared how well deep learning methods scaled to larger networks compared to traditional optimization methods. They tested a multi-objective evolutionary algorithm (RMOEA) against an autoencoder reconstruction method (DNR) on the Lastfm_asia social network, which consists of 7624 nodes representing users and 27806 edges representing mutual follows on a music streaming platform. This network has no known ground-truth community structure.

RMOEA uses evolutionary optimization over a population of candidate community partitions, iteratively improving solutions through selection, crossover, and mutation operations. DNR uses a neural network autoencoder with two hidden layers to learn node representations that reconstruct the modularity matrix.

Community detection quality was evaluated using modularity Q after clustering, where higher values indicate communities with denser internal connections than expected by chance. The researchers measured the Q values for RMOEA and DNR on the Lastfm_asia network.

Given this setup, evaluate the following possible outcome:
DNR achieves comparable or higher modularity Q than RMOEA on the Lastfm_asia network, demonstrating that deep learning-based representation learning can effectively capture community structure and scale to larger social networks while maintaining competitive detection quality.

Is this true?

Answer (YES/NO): NO